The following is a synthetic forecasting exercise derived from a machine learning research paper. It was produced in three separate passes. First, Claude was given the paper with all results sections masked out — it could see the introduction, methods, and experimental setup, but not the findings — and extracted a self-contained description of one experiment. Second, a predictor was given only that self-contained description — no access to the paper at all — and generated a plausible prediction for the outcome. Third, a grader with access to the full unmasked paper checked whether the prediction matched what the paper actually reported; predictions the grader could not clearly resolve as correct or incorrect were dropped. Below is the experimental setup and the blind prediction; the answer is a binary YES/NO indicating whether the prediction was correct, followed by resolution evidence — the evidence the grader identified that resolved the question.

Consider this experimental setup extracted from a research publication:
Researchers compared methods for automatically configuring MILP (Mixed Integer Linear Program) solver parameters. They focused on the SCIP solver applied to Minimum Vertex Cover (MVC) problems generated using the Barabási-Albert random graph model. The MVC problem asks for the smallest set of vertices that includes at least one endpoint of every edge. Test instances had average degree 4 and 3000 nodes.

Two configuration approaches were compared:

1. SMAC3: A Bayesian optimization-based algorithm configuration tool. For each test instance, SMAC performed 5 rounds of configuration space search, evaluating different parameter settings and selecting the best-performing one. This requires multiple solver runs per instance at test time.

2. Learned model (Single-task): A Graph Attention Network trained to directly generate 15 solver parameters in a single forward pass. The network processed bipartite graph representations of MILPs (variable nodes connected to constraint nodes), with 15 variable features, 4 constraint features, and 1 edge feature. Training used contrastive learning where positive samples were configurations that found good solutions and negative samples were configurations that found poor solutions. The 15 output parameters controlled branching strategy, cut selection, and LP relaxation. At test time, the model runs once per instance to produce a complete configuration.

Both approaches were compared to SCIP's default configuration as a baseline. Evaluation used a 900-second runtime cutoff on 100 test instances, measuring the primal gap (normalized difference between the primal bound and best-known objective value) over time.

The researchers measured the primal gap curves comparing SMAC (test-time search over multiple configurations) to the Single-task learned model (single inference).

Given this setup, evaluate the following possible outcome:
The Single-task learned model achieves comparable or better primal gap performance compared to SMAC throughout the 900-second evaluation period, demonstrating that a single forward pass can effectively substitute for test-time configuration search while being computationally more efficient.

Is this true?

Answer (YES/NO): YES